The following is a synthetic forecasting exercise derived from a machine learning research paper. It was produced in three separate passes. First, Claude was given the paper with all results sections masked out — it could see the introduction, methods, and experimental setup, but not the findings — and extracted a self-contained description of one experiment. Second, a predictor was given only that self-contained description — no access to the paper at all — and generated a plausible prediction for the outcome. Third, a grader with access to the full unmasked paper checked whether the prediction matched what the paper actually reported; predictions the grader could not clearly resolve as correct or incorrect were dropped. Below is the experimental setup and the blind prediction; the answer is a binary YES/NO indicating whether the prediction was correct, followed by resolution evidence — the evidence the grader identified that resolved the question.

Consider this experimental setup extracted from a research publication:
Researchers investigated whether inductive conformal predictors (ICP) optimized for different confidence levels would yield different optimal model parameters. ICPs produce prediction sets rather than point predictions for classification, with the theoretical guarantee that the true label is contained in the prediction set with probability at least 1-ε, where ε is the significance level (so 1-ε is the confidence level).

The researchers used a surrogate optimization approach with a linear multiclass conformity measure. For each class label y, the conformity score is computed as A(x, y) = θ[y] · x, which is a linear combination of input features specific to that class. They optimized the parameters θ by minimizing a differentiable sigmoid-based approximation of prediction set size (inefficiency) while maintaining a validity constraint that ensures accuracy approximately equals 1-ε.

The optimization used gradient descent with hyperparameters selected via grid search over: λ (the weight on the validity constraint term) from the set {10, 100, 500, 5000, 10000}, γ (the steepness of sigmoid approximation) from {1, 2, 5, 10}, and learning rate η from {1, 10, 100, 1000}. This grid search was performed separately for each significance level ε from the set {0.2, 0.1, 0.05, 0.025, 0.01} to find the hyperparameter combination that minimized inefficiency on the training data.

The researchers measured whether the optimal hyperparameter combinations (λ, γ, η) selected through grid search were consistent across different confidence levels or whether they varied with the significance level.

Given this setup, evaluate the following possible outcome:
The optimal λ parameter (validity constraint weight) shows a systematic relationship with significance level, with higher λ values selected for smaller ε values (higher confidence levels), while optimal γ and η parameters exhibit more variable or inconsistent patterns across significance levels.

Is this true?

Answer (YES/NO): YES